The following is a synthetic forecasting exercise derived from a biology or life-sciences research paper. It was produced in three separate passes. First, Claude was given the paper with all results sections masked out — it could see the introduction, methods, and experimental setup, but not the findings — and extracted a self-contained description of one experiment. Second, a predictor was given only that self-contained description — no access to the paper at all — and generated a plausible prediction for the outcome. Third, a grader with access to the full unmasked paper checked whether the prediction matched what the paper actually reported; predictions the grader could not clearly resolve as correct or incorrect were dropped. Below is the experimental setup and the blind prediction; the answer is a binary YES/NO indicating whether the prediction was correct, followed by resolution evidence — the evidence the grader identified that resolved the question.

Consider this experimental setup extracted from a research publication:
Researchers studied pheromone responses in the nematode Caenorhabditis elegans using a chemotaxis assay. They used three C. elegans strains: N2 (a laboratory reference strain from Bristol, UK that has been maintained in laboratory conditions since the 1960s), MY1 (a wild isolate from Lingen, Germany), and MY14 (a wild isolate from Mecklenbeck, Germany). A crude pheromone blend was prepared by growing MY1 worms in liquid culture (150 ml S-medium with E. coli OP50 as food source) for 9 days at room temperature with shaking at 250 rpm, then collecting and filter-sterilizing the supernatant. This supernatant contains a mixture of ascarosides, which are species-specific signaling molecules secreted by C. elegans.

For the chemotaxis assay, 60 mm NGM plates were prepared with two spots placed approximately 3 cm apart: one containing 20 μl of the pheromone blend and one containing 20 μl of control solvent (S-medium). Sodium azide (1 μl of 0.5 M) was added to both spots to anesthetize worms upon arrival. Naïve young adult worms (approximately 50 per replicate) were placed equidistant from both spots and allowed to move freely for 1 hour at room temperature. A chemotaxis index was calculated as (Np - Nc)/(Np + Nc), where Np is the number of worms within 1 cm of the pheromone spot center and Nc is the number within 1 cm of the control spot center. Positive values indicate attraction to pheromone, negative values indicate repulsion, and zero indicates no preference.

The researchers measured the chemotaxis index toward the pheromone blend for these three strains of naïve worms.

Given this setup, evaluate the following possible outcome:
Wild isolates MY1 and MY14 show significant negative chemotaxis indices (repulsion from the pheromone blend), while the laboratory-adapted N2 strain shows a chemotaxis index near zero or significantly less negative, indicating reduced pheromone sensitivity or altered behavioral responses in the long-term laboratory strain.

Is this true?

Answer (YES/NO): NO